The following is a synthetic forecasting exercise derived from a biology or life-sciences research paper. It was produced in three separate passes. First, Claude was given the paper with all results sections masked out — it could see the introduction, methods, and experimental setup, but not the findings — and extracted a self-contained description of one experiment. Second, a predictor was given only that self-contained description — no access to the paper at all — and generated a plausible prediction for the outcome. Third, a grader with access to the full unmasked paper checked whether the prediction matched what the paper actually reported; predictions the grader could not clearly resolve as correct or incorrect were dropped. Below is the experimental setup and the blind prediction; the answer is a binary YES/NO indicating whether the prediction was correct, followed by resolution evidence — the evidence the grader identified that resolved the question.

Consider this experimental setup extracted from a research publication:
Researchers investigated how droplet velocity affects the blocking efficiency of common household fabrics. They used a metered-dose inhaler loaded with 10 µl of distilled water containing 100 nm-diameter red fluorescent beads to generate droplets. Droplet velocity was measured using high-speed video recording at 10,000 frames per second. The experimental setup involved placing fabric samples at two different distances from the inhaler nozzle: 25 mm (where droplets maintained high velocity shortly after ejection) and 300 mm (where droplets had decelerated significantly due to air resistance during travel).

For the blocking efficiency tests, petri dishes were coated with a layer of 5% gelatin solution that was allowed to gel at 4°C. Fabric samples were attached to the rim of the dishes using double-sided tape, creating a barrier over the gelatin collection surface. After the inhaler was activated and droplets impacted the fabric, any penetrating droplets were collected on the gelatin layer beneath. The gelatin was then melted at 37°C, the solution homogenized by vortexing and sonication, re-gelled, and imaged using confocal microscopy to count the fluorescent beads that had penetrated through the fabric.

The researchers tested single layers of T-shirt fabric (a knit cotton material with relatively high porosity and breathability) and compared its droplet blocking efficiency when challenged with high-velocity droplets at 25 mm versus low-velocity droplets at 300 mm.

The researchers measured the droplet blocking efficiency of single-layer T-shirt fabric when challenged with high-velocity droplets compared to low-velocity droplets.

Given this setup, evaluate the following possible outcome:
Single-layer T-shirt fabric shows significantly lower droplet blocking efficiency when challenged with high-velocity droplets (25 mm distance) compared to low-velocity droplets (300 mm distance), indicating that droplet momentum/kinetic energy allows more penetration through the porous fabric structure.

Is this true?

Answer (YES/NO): YES